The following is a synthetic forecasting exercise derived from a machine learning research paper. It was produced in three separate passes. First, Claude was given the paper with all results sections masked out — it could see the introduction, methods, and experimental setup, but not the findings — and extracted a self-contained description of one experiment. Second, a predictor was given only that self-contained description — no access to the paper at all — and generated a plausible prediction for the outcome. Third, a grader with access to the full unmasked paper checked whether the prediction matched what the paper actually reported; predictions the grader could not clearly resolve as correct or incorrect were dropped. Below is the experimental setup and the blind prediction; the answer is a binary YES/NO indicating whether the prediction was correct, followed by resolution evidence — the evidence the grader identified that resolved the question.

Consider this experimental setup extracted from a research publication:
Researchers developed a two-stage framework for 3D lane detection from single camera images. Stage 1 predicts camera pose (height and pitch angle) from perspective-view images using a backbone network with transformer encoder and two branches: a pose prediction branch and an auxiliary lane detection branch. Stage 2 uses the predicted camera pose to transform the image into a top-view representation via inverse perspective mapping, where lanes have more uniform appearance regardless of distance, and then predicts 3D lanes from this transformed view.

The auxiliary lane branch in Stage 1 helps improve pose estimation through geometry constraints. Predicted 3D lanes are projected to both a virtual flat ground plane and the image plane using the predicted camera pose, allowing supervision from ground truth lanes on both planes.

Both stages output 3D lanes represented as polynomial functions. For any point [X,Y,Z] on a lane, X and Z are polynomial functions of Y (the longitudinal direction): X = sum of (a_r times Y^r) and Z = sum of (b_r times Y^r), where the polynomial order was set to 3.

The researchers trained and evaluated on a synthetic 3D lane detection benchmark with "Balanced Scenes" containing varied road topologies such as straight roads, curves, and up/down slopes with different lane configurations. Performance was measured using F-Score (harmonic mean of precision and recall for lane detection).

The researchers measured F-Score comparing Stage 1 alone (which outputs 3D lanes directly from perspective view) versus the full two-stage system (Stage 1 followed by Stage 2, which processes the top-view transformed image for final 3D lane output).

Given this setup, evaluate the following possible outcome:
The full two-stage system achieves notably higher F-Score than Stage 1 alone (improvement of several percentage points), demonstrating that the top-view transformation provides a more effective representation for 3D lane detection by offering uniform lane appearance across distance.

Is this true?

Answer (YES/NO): YES